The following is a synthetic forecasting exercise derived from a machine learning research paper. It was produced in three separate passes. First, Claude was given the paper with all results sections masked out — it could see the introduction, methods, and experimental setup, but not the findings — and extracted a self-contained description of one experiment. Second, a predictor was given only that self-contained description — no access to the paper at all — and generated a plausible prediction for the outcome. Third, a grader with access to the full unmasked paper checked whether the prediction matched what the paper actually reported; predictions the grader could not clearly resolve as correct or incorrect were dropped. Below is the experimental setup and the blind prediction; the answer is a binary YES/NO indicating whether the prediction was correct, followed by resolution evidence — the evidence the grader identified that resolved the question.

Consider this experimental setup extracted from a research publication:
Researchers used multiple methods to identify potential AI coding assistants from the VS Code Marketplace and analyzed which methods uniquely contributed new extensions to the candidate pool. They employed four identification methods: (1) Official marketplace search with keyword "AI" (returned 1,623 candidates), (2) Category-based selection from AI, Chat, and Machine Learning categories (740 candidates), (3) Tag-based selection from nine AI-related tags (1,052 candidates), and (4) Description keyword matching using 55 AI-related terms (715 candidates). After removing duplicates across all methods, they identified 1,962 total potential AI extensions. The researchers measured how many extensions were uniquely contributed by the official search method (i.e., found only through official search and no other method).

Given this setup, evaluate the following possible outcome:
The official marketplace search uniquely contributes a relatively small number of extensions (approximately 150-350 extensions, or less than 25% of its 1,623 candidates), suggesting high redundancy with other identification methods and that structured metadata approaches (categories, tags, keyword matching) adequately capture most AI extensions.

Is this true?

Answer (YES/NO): NO